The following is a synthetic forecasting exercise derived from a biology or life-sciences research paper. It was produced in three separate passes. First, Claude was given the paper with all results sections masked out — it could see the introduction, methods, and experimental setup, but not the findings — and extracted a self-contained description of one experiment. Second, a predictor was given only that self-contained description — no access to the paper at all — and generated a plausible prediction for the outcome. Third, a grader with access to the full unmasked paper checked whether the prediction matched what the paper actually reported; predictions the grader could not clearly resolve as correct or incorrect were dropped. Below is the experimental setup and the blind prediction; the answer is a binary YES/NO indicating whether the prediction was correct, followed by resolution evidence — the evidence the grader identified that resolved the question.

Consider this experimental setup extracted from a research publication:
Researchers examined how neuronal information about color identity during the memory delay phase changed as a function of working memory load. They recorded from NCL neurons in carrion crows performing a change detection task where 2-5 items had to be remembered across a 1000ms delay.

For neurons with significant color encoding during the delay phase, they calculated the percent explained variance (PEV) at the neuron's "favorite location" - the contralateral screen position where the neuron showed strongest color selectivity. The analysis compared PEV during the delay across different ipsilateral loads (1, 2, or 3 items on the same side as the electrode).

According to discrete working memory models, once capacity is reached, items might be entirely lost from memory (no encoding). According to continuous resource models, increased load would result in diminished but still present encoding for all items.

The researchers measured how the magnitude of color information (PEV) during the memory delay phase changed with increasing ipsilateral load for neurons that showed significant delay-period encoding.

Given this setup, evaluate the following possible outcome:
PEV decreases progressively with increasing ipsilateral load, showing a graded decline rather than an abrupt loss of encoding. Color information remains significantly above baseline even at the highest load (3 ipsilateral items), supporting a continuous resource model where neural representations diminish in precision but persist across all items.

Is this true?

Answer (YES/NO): NO